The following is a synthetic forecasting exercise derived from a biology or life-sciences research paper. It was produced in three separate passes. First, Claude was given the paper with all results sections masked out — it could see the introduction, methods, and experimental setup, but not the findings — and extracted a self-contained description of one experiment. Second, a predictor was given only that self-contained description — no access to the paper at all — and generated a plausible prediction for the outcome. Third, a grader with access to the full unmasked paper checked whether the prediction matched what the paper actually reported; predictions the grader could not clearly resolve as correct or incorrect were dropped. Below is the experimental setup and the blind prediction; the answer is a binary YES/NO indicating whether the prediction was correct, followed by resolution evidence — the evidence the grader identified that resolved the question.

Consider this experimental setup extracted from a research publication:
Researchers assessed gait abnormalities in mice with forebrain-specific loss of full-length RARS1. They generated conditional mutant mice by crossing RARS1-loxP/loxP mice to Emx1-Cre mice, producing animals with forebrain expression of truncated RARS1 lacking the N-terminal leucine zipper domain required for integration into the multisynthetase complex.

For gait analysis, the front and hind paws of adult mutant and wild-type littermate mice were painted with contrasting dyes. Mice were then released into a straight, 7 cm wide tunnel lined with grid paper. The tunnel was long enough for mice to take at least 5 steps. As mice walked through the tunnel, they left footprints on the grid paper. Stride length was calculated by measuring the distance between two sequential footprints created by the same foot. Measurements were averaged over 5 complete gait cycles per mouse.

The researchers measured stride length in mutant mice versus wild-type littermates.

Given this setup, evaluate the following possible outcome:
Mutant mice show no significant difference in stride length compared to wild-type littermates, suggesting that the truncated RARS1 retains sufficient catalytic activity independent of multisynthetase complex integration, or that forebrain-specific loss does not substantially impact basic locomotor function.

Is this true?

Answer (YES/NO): YES